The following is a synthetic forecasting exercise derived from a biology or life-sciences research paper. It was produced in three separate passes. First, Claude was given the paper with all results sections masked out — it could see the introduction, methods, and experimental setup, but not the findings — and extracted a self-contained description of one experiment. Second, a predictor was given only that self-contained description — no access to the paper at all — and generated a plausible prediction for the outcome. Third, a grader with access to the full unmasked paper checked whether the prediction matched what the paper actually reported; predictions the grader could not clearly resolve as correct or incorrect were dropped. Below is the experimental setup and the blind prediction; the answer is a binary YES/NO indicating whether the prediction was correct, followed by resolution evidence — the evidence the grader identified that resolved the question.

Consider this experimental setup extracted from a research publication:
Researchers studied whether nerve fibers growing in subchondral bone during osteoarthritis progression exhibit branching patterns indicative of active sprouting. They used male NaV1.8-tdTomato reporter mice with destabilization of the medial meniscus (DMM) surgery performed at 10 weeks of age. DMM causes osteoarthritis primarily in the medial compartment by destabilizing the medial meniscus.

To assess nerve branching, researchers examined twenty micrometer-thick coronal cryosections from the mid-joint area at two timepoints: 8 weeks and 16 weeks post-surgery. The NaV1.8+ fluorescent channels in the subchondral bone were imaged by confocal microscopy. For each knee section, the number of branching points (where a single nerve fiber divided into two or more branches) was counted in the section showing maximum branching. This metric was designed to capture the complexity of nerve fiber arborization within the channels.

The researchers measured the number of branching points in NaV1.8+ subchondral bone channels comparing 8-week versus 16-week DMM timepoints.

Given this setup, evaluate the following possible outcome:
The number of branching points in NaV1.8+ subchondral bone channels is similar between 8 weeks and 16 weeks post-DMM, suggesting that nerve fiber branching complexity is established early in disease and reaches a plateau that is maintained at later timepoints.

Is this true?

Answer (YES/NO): NO